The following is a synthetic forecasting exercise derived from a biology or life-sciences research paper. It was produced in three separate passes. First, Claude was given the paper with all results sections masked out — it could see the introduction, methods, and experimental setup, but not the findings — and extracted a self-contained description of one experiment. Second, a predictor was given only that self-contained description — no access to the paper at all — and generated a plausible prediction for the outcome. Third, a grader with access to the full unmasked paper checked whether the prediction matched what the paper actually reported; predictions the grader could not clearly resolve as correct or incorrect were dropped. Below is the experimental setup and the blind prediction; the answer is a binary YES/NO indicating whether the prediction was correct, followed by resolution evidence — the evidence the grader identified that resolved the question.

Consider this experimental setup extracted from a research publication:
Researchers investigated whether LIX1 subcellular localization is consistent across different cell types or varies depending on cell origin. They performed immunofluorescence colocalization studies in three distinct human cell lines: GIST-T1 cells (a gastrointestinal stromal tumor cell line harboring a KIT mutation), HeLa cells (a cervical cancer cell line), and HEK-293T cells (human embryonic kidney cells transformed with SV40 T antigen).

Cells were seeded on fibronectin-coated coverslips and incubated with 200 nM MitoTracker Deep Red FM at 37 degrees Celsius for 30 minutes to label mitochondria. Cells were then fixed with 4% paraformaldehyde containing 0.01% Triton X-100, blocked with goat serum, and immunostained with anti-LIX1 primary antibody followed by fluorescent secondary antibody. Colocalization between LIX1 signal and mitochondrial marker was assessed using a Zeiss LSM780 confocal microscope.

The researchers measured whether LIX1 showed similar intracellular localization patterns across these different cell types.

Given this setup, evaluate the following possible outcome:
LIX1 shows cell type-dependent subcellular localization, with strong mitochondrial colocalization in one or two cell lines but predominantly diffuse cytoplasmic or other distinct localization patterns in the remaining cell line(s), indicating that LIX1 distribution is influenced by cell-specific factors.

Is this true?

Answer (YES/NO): NO